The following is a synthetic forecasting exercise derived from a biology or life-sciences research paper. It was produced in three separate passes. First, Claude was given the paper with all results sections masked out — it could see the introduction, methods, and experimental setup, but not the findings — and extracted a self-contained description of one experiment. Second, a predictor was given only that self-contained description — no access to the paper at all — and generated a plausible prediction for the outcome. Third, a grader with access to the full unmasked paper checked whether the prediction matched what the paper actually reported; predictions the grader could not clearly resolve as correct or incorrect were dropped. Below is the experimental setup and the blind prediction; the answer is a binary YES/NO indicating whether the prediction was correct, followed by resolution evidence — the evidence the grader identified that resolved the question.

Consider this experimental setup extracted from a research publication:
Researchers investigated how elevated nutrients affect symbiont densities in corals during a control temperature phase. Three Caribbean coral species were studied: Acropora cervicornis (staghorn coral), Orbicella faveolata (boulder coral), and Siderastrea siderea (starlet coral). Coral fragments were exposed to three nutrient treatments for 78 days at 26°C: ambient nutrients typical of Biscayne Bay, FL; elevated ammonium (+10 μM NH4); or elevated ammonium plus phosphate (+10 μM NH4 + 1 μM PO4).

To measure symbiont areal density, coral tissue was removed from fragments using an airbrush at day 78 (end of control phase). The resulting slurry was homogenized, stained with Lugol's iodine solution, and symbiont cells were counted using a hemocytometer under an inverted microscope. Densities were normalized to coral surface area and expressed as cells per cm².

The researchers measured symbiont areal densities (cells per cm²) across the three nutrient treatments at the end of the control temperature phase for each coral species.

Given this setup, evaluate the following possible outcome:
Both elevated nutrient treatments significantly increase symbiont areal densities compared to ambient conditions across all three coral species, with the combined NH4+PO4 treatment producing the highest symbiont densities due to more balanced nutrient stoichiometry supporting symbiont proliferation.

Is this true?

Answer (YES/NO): NO